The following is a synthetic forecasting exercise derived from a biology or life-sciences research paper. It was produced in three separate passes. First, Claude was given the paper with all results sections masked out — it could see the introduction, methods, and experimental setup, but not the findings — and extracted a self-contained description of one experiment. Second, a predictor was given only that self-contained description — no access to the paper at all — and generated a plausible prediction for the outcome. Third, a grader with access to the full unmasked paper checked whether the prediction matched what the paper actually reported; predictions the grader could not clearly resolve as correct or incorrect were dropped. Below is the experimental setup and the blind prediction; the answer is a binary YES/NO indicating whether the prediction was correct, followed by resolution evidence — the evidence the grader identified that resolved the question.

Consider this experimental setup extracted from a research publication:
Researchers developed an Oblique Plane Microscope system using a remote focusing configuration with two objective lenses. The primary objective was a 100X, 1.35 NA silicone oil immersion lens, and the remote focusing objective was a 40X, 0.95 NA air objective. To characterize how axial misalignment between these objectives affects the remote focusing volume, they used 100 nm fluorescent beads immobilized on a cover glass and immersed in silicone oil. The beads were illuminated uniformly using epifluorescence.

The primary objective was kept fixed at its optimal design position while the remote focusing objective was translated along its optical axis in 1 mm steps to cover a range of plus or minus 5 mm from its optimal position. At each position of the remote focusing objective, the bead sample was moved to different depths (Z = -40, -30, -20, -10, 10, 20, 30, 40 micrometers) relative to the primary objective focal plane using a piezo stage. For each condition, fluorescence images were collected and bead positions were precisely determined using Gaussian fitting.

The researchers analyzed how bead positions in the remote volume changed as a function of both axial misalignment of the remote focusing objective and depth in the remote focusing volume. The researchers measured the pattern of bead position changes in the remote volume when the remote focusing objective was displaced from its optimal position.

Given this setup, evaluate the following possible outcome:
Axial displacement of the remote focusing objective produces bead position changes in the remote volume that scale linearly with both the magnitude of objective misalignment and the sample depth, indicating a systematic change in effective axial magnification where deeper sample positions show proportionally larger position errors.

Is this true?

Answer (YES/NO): YES